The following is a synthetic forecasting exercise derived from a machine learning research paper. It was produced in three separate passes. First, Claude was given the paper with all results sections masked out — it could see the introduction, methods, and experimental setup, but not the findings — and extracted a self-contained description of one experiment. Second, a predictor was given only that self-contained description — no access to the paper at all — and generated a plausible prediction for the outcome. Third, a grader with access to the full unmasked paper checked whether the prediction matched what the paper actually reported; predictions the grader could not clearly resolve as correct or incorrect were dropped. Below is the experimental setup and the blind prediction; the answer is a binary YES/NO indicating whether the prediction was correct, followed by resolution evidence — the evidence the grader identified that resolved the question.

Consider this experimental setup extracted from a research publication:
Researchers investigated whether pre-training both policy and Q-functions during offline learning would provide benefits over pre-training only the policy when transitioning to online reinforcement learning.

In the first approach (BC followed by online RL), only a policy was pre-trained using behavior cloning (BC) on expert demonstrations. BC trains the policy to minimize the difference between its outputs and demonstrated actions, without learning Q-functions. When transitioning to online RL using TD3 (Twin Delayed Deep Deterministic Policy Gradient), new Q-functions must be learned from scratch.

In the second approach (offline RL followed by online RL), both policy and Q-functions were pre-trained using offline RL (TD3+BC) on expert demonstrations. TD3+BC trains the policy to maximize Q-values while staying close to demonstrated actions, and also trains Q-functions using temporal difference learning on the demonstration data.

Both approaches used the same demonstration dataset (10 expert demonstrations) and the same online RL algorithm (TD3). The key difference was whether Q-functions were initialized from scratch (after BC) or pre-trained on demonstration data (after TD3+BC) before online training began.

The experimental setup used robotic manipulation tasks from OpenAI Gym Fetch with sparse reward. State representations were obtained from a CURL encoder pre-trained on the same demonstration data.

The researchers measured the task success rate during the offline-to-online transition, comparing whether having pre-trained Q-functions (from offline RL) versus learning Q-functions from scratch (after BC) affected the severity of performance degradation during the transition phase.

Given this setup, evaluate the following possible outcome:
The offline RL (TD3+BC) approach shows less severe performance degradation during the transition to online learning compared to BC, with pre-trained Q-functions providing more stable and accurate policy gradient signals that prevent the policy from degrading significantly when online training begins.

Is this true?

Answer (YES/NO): NO